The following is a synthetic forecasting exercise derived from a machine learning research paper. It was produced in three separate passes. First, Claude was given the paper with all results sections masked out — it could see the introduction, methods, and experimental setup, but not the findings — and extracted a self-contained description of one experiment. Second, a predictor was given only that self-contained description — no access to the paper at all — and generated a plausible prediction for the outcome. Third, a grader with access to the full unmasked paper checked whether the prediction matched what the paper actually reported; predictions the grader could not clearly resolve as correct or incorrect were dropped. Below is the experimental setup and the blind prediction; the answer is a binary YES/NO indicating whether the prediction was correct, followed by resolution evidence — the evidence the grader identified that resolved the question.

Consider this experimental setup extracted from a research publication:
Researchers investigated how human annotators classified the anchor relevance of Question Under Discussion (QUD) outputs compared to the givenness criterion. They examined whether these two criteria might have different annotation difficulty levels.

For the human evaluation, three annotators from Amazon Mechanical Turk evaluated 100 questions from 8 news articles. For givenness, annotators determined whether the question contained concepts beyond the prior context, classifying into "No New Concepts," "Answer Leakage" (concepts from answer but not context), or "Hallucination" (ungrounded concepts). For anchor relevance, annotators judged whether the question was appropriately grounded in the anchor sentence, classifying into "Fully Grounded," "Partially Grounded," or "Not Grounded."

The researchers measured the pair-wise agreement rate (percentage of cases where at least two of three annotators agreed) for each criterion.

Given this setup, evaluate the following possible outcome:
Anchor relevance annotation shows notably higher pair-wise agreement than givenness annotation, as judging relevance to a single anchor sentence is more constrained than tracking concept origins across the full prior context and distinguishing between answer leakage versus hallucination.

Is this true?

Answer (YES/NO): NO